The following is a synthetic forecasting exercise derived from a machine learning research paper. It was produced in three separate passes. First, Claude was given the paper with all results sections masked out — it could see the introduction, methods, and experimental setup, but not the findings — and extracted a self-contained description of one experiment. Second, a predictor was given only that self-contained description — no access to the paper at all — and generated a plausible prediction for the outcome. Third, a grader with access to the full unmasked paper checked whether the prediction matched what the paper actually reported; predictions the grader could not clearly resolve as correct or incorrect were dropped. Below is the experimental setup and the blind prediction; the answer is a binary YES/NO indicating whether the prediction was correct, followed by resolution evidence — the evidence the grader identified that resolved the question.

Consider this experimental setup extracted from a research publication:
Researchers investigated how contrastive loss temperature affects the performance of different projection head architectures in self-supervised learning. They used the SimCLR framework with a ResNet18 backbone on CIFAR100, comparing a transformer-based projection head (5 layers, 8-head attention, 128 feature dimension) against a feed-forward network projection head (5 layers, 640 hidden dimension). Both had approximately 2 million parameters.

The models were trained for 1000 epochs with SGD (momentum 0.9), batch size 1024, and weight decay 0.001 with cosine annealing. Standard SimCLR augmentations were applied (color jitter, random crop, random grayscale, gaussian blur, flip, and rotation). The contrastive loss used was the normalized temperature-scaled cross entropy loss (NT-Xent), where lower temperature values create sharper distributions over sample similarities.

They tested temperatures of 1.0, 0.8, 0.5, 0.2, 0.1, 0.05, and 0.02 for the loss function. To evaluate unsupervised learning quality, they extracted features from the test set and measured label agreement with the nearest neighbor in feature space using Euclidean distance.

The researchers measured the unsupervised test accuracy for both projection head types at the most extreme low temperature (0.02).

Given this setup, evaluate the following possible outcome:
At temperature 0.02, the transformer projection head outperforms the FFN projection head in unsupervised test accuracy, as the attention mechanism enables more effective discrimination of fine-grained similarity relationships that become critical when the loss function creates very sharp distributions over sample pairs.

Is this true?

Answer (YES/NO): NO